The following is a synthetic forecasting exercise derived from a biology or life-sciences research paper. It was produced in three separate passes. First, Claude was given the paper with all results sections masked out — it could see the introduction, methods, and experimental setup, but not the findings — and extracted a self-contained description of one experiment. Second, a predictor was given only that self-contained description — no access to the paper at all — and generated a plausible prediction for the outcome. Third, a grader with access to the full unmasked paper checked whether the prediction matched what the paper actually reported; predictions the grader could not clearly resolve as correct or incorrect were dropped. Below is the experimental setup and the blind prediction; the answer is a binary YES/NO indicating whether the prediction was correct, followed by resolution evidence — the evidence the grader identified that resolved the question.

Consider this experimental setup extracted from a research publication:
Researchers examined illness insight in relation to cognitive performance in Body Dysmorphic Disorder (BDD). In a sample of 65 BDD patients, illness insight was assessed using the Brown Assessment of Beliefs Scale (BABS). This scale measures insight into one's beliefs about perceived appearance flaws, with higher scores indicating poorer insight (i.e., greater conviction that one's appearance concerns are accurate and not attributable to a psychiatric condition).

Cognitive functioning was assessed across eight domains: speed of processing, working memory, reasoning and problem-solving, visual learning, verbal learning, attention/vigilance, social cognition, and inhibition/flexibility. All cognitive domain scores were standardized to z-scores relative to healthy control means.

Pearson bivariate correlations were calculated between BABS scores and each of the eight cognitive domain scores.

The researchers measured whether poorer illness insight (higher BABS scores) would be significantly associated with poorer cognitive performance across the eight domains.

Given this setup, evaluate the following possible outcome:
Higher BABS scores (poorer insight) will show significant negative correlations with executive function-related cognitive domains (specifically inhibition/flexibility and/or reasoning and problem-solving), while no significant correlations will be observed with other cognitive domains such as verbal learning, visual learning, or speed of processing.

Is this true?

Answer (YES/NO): NO